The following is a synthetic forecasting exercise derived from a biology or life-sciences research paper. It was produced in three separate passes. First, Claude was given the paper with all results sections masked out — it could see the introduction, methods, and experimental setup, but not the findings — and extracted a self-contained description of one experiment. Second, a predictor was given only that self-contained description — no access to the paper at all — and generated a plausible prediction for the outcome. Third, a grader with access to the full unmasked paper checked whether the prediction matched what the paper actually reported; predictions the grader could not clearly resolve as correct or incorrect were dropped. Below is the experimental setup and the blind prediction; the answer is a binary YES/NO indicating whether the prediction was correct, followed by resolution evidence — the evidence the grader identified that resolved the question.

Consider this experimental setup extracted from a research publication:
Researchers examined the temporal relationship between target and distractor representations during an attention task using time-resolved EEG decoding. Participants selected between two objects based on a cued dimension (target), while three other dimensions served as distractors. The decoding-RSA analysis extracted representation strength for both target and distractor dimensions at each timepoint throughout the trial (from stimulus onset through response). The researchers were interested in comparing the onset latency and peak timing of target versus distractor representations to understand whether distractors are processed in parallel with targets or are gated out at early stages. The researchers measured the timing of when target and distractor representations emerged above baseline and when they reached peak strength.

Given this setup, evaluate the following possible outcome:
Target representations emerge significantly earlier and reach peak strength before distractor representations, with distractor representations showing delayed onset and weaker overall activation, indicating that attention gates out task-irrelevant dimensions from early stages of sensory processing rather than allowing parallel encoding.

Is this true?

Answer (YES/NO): NO